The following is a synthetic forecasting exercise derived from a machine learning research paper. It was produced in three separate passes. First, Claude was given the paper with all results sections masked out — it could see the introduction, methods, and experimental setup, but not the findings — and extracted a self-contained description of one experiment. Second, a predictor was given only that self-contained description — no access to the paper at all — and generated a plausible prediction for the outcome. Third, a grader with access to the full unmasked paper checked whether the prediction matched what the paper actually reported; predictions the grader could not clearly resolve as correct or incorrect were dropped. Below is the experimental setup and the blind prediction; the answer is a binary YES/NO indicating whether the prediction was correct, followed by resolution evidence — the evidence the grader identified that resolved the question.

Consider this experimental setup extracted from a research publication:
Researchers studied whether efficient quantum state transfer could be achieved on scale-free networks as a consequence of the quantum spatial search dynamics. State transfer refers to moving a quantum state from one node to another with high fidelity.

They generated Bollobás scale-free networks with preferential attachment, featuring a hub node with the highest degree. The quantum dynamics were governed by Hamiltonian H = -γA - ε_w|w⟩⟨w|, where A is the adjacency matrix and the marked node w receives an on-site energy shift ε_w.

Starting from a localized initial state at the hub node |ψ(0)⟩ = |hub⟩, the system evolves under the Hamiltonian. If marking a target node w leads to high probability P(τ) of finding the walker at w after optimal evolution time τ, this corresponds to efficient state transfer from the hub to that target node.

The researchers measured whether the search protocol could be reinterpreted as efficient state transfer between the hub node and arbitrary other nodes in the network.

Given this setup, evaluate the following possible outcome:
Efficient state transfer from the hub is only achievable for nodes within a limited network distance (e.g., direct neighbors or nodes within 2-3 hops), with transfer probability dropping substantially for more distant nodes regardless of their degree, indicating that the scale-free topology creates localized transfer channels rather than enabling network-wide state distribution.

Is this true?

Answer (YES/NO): NO